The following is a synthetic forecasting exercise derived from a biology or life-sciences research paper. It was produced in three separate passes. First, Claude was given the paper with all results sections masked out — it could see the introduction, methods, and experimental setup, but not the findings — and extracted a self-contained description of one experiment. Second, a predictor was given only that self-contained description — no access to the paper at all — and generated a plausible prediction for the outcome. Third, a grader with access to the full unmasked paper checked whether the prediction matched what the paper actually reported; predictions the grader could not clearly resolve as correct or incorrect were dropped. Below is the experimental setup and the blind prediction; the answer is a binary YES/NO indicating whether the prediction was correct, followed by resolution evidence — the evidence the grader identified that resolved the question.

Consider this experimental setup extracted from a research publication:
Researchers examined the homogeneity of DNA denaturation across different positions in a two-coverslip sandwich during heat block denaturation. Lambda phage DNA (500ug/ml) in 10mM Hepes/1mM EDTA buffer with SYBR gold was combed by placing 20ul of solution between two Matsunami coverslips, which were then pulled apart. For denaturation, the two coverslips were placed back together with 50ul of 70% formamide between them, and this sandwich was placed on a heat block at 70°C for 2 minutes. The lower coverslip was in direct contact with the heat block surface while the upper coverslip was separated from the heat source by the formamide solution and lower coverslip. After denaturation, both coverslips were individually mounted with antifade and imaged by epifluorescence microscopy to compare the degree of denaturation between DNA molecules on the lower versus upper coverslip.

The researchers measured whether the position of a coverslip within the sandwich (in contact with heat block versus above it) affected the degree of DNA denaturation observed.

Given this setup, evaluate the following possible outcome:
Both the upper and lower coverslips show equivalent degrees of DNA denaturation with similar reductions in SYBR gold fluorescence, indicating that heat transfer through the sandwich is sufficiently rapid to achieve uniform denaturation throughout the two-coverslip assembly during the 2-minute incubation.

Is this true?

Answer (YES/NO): NO